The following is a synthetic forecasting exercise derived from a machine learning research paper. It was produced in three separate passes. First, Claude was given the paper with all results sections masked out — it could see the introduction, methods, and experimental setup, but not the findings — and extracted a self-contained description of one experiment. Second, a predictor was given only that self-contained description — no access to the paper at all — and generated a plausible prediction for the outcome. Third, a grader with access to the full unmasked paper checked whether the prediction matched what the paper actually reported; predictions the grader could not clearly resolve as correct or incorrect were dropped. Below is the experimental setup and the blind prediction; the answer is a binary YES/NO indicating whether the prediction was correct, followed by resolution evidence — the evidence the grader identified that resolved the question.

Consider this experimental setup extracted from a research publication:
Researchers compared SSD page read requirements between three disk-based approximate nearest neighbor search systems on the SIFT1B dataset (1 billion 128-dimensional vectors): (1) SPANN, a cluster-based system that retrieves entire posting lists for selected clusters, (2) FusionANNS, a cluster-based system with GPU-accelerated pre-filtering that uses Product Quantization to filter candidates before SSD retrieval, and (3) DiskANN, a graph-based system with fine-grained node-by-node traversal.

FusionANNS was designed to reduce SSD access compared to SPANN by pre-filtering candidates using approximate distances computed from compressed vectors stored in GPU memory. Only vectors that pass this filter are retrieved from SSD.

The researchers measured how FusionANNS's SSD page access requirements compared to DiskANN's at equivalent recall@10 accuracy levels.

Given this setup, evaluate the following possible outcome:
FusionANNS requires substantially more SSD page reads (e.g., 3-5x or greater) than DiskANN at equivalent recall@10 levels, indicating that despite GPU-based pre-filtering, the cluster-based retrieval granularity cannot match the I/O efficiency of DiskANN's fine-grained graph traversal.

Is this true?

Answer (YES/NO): NO